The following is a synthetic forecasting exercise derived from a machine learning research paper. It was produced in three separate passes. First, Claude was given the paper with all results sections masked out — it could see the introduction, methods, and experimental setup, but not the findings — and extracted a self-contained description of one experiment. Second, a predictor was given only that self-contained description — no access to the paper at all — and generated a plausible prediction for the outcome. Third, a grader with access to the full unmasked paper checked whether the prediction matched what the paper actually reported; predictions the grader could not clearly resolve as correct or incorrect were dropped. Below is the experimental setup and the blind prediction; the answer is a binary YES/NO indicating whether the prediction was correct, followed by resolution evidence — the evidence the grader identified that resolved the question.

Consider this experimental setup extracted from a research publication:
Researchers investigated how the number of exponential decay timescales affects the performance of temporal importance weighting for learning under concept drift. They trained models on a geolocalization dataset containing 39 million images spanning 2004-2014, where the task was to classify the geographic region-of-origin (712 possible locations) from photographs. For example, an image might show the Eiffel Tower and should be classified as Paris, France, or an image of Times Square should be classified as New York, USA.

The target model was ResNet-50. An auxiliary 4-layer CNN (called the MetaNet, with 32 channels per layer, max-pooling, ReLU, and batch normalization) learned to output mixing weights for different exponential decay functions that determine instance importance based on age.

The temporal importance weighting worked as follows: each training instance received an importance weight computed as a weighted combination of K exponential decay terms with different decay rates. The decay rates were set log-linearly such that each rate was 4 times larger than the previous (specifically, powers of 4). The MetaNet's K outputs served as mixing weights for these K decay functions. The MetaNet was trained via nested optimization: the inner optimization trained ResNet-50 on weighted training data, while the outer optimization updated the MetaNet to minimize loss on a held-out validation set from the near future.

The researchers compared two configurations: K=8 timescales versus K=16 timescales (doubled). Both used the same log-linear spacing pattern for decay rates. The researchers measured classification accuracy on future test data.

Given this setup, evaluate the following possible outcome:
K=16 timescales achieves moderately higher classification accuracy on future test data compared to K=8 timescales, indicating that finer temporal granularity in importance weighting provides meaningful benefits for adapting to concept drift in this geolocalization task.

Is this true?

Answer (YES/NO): NO